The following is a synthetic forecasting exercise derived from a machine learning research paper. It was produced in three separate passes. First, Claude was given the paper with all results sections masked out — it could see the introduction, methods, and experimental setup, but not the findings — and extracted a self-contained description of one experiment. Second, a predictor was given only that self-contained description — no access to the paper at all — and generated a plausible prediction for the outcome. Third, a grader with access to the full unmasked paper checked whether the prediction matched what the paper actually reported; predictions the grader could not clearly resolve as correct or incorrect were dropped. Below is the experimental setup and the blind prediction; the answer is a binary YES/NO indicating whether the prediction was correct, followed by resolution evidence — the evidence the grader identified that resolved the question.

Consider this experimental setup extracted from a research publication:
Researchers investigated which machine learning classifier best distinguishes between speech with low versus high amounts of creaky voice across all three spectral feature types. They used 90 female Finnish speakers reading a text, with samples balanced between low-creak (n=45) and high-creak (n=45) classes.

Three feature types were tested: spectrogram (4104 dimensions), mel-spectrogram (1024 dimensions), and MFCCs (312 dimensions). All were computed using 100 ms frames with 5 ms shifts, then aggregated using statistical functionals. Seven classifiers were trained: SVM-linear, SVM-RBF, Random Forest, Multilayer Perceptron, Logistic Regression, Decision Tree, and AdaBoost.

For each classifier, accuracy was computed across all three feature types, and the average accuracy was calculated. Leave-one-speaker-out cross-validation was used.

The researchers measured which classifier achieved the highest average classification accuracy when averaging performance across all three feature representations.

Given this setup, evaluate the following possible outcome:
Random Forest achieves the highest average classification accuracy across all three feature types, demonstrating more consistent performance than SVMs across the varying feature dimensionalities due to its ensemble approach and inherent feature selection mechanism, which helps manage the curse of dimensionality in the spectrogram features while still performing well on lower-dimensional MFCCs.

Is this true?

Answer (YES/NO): NO